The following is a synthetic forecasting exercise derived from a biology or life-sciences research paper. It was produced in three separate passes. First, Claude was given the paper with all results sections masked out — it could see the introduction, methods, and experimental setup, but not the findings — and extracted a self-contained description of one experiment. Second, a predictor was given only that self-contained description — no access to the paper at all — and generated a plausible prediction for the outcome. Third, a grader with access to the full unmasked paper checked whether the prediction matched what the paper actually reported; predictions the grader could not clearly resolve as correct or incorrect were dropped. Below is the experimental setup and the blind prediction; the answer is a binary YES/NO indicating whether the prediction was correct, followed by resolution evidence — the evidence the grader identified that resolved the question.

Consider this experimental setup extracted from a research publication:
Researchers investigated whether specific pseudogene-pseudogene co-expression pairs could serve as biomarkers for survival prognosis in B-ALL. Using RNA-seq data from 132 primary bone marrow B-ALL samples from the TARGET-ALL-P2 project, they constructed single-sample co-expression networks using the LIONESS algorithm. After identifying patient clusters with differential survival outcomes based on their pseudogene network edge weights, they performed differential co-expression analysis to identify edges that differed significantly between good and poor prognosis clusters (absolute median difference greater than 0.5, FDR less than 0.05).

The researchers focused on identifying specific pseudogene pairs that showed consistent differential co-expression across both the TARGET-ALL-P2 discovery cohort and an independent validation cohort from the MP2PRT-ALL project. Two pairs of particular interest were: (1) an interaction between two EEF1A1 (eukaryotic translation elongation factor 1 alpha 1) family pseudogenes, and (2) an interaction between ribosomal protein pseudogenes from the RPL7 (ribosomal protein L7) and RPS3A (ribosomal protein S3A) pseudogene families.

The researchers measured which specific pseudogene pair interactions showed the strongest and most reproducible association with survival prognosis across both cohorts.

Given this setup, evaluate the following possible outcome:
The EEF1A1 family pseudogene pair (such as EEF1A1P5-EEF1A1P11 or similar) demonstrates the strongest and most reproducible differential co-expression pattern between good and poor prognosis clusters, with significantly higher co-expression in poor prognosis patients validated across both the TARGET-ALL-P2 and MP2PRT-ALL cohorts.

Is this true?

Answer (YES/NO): NO